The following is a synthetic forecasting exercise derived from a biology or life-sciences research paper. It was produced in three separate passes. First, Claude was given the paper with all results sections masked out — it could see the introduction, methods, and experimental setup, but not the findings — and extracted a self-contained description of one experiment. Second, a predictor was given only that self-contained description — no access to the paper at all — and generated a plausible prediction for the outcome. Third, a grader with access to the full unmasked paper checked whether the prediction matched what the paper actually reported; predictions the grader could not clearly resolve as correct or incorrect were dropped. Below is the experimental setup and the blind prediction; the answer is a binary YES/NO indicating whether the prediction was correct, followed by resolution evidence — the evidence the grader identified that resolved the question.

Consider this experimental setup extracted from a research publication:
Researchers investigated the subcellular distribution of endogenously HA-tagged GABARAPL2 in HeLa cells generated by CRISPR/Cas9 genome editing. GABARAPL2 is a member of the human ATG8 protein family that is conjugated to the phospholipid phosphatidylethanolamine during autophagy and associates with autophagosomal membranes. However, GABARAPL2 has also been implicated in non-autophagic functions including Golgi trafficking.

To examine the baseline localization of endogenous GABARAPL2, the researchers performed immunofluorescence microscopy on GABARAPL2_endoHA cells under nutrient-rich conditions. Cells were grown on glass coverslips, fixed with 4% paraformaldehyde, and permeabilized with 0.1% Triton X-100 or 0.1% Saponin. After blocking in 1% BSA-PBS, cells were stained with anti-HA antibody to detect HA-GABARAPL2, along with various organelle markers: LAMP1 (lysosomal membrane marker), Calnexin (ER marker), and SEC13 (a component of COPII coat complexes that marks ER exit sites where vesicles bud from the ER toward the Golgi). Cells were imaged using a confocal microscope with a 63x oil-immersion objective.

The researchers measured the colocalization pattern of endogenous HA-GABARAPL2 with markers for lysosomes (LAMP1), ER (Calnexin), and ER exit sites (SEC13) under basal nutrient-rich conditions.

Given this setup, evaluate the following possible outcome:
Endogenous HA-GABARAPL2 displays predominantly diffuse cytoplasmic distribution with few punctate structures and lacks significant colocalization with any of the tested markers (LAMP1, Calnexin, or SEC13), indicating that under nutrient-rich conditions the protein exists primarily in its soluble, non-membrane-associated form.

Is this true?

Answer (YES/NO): NO